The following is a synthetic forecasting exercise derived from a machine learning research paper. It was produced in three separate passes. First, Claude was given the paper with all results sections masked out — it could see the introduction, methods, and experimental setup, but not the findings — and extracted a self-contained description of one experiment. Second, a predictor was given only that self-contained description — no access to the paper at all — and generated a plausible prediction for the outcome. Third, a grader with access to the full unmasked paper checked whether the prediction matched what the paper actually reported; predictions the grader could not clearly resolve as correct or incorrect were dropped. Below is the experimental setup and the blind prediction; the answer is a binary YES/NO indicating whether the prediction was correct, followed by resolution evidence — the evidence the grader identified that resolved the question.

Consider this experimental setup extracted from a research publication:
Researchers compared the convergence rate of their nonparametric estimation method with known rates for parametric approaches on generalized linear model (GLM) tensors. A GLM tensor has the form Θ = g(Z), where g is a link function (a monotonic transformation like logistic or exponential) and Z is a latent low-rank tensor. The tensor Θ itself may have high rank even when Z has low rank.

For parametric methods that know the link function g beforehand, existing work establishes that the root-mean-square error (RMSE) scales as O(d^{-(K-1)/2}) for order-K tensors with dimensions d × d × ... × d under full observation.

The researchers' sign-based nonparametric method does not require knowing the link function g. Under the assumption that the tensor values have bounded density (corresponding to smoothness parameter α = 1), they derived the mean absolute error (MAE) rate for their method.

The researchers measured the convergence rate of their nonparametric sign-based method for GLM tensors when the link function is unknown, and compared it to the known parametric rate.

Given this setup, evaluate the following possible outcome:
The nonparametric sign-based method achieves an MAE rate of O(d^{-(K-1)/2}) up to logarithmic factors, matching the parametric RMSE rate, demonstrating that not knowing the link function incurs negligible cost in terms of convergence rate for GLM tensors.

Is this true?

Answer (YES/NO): NO